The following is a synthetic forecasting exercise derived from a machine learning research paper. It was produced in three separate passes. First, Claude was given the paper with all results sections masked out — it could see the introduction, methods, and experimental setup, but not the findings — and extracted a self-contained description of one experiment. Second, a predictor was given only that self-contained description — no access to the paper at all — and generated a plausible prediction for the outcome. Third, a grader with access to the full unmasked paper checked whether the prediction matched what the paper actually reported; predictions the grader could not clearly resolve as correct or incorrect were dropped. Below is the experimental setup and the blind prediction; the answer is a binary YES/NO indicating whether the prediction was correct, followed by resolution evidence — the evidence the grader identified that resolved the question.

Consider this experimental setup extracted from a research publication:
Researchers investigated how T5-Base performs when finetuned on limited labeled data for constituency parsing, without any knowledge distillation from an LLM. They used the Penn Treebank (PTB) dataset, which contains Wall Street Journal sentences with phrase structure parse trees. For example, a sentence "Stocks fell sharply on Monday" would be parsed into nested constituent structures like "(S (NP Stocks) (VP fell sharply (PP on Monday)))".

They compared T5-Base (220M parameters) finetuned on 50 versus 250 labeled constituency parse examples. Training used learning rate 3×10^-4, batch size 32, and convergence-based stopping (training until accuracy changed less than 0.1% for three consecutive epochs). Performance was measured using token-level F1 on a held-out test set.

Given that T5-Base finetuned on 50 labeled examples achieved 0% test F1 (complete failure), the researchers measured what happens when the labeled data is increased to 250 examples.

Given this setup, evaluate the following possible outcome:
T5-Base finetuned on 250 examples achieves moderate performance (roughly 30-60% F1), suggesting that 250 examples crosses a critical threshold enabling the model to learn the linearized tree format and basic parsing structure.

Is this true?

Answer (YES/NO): YES